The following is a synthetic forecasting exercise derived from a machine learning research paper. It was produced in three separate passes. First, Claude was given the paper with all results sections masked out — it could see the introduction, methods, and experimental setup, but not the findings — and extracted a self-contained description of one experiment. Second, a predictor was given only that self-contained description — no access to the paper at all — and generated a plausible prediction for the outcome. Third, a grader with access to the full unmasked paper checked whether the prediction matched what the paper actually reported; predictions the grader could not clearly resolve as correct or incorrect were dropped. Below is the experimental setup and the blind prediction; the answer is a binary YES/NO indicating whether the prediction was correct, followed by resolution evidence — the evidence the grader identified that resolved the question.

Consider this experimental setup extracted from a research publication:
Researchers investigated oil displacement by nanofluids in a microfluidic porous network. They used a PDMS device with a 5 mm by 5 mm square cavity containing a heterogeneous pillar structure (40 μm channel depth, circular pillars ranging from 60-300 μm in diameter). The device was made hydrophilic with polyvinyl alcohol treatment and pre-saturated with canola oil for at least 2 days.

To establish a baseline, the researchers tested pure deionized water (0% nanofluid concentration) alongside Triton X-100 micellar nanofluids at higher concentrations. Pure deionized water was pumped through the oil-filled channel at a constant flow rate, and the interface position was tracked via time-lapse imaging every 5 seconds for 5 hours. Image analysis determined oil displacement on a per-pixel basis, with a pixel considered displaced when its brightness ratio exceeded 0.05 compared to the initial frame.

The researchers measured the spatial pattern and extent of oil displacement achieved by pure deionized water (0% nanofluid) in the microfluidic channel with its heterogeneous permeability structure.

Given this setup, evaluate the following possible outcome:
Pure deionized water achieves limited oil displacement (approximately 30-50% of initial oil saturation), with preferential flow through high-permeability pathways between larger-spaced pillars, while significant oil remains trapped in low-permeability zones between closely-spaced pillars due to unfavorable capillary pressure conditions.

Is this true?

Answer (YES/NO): YES